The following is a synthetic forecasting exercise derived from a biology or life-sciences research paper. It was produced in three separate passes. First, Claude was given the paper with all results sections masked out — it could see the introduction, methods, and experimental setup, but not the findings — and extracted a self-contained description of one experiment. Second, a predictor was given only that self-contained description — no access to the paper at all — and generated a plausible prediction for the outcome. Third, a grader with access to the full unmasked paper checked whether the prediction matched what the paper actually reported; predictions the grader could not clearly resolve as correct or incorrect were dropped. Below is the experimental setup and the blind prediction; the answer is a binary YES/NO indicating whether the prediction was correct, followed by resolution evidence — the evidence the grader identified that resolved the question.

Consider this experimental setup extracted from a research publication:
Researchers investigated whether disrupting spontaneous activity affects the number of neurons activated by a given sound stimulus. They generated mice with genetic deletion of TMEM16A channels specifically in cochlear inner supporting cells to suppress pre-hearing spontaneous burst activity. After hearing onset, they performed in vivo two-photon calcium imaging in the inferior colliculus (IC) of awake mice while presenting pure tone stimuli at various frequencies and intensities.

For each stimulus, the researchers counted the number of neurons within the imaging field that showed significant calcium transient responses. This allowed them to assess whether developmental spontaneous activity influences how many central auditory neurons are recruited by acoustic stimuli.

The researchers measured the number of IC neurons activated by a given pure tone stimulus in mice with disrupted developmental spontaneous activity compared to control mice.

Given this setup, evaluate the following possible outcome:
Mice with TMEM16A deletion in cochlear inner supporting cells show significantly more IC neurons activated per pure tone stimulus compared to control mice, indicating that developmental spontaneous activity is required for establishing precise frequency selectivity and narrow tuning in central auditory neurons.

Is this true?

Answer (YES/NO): YES